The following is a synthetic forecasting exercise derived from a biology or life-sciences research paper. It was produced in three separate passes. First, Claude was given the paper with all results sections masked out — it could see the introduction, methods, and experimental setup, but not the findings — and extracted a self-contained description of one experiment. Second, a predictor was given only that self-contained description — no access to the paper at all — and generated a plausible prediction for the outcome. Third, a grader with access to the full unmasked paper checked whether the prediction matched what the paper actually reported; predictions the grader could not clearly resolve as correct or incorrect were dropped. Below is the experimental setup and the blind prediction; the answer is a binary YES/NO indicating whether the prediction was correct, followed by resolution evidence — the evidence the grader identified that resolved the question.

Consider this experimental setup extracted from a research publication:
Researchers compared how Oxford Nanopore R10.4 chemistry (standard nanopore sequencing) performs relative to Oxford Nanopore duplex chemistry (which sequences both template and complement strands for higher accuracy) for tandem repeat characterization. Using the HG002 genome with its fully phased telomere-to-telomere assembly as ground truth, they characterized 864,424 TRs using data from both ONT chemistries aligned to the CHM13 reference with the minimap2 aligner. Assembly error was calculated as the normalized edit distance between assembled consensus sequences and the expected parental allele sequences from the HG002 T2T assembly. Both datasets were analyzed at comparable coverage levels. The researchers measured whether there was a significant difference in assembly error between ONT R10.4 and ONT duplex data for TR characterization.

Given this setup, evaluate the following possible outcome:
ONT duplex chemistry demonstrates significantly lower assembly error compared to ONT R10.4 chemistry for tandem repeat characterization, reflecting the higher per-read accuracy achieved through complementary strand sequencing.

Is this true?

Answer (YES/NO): YES